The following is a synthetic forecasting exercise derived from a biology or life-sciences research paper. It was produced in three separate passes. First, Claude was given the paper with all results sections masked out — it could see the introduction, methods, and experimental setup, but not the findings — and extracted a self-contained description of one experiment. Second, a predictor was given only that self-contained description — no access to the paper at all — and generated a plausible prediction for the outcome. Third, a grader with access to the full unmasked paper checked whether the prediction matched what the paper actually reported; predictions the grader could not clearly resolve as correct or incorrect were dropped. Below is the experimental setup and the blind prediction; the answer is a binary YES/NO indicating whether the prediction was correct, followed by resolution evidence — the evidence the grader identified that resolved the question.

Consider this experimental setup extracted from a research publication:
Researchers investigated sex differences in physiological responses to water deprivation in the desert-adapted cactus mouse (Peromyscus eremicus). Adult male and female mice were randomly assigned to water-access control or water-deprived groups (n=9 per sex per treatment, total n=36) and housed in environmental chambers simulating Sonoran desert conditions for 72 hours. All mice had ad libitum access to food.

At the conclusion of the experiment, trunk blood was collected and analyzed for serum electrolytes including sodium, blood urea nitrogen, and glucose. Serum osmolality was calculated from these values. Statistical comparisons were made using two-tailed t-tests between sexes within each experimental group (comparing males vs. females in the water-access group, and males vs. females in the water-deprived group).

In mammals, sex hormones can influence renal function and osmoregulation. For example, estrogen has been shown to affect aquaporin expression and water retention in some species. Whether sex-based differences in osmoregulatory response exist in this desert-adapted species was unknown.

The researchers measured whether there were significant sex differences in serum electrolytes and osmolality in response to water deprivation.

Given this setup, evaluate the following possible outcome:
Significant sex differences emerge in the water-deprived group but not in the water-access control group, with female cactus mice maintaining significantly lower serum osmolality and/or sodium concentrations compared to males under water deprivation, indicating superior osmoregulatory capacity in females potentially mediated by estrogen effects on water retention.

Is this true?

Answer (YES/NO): NO